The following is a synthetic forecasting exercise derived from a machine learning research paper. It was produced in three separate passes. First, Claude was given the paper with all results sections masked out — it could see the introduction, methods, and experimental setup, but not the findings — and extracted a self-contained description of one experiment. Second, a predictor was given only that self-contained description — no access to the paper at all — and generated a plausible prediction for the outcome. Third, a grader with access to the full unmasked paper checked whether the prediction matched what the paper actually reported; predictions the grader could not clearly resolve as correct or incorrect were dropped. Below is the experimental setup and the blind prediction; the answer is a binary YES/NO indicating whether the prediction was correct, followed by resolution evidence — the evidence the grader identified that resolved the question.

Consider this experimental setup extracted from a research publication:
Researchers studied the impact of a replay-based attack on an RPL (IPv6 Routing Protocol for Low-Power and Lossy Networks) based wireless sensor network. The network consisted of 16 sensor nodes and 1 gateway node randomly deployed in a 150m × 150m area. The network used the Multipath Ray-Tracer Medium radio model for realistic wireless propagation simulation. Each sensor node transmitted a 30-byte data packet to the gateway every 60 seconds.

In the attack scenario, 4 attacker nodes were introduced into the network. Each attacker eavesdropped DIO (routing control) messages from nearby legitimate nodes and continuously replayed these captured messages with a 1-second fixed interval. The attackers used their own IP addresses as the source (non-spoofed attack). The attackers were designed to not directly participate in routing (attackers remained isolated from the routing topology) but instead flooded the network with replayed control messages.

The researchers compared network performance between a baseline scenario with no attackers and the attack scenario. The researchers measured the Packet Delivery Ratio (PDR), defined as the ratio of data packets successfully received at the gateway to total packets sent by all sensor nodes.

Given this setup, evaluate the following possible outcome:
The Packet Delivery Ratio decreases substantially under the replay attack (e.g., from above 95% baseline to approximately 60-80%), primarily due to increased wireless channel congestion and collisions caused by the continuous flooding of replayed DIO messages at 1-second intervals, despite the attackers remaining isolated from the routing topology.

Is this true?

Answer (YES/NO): NO